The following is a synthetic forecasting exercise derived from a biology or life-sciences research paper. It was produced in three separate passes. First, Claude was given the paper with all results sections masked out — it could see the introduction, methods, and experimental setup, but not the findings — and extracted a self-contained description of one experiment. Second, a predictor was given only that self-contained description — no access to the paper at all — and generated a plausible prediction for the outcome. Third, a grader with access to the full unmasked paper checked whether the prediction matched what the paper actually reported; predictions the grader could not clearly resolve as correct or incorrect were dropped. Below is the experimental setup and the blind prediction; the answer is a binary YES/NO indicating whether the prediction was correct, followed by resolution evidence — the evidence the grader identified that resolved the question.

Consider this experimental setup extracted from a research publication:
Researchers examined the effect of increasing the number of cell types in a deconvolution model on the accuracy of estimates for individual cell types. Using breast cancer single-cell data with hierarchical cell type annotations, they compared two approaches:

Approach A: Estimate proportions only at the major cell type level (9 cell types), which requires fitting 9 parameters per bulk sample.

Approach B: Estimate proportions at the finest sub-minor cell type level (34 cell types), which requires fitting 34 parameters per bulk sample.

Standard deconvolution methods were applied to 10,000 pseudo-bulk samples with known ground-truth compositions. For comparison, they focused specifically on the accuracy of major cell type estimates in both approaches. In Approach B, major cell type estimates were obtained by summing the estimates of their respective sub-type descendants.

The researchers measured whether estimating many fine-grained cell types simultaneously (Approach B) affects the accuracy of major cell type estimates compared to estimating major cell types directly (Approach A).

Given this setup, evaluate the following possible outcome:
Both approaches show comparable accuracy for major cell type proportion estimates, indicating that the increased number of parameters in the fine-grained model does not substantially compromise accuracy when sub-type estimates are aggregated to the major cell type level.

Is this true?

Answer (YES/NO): NO